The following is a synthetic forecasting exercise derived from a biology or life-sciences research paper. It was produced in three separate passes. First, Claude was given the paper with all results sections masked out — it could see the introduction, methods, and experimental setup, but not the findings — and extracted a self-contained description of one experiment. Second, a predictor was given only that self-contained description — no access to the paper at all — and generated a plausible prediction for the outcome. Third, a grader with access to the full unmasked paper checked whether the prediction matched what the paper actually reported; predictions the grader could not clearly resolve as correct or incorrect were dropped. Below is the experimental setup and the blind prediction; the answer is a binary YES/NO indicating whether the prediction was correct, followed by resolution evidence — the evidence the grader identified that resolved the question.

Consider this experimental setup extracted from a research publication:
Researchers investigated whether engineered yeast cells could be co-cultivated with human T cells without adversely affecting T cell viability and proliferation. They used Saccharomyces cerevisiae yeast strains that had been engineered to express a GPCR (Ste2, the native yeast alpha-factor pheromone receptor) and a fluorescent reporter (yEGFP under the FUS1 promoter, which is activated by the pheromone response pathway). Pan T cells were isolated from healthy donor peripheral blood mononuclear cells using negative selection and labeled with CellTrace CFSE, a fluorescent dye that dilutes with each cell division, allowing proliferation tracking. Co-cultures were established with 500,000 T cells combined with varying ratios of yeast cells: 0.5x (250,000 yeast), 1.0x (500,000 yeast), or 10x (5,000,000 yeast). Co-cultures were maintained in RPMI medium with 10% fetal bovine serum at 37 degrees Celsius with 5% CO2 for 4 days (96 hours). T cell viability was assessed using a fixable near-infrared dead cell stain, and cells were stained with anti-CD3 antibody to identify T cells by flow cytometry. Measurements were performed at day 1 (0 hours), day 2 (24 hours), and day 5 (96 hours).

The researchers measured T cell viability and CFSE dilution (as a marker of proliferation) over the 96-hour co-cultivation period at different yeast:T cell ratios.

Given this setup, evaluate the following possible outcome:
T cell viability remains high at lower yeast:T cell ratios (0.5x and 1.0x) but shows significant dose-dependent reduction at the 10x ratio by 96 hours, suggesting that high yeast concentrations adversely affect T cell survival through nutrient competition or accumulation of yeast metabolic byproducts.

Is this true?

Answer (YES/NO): NO